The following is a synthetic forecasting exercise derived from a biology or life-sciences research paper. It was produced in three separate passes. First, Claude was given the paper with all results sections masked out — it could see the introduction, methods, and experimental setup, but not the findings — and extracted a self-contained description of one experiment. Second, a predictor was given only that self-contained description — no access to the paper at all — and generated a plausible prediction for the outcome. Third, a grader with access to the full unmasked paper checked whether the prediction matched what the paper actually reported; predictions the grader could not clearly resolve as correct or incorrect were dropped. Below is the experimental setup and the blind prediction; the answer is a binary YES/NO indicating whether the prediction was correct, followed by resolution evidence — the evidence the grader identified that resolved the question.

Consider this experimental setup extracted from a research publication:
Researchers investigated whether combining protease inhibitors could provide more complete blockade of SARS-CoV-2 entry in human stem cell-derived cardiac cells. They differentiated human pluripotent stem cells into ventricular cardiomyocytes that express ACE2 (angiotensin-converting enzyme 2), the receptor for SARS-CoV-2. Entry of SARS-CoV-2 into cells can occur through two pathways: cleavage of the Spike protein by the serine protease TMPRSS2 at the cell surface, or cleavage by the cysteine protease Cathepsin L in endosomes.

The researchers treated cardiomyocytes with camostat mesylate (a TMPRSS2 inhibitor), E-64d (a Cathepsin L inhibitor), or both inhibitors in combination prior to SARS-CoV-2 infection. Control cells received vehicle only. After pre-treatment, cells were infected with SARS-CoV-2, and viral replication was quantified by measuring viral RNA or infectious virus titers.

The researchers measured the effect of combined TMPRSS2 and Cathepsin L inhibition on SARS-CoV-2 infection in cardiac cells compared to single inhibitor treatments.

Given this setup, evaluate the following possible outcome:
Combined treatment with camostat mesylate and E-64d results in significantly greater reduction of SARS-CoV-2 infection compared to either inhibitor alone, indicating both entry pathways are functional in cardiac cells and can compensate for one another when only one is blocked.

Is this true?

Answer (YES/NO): NO